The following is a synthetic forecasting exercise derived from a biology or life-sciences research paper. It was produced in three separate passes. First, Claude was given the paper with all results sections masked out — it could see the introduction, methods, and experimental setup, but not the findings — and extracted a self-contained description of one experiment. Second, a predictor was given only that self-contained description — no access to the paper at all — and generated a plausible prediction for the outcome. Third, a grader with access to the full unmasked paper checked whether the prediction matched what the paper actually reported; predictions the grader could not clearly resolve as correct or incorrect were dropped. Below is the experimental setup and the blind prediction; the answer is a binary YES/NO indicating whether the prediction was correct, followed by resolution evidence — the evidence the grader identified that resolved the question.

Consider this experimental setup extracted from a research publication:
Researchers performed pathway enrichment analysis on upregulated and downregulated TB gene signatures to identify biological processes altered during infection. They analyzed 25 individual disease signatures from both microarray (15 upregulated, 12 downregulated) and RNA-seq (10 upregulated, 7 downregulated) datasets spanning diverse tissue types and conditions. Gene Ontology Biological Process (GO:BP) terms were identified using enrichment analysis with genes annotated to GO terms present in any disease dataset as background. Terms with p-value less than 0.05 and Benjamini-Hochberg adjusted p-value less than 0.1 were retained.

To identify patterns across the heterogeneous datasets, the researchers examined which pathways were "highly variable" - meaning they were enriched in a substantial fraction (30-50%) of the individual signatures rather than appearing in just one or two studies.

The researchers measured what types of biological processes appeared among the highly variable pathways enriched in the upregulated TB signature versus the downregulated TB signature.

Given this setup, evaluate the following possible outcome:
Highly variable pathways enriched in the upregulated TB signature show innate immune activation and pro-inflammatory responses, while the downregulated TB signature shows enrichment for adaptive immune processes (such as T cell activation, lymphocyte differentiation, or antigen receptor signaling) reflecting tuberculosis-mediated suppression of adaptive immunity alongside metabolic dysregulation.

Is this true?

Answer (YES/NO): NO